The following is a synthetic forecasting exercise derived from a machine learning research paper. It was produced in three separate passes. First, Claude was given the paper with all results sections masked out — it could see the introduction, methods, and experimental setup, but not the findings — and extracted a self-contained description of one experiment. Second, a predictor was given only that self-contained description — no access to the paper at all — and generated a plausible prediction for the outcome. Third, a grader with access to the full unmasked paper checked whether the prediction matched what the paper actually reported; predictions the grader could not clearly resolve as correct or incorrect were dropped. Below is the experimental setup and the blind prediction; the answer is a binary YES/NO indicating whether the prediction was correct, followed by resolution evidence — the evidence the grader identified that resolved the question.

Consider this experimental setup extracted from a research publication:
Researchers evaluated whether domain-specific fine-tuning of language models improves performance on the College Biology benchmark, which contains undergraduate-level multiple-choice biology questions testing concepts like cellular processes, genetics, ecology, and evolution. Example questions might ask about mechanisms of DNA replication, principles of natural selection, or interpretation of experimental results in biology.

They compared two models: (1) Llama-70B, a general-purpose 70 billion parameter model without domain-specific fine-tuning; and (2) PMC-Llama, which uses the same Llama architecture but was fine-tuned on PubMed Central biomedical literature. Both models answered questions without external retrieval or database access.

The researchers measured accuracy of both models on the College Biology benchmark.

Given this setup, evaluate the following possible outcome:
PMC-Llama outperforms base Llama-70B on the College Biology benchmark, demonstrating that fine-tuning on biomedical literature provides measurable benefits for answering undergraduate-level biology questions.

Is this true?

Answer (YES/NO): NO